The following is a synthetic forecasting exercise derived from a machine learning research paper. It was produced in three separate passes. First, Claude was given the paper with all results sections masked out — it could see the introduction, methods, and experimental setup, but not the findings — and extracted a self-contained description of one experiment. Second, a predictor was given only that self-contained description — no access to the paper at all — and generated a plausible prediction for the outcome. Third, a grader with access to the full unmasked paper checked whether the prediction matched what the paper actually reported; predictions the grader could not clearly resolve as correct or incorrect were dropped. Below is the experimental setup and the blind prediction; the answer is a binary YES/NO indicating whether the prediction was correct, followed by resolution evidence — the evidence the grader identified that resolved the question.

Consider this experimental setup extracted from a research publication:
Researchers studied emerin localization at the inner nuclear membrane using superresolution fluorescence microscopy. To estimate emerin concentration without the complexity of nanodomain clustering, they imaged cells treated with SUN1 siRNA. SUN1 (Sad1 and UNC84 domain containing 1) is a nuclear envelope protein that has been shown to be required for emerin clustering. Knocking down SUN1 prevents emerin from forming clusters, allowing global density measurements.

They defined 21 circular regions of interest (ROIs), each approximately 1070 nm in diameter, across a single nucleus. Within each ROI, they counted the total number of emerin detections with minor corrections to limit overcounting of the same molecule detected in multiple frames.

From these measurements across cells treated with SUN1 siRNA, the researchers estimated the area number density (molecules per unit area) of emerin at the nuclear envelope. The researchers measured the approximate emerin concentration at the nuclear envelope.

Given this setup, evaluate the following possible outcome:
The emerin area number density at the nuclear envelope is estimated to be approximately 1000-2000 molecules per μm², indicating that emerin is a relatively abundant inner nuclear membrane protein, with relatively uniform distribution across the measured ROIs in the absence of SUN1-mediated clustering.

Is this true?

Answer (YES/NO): NO